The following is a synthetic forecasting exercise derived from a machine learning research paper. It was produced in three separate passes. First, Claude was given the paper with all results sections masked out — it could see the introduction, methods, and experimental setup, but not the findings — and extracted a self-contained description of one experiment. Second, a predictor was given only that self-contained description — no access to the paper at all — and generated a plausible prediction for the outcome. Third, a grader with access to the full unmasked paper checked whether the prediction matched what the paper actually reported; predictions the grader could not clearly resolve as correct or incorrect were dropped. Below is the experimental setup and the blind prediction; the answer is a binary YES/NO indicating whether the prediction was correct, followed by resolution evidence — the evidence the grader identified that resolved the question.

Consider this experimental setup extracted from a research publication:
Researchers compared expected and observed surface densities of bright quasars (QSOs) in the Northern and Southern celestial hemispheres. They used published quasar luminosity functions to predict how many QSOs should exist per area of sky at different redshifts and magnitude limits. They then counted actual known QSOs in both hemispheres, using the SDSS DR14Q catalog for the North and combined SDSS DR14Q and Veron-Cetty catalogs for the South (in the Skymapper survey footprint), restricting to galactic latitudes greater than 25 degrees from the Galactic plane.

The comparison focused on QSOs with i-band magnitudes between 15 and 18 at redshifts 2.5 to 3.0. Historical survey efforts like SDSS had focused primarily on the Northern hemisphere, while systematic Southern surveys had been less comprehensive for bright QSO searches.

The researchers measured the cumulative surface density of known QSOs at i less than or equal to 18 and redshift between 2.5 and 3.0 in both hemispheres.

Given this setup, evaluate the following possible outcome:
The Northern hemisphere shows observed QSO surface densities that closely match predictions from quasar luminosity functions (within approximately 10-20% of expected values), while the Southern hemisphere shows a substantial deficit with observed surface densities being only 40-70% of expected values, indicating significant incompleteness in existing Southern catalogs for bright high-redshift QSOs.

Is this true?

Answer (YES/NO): NO